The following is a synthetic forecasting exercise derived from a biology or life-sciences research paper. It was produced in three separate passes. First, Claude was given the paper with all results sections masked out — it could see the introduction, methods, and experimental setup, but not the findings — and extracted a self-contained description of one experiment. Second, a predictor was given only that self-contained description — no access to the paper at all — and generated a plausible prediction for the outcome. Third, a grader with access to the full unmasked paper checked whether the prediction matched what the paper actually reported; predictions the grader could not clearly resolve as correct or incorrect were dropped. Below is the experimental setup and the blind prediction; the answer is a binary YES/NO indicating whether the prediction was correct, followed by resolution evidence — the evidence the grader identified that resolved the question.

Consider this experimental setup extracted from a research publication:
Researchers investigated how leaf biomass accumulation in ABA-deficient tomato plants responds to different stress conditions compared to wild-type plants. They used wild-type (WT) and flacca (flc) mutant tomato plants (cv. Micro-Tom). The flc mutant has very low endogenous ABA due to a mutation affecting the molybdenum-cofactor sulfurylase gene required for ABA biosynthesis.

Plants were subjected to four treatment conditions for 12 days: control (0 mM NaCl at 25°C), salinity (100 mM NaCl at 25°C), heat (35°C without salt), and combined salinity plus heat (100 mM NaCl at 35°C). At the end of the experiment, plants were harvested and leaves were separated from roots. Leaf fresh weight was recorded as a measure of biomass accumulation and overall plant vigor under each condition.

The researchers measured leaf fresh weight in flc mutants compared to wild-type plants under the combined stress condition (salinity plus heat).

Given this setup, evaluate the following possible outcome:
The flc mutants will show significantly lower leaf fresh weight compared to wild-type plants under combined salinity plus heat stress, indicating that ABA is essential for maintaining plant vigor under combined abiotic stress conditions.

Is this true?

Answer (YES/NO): YES